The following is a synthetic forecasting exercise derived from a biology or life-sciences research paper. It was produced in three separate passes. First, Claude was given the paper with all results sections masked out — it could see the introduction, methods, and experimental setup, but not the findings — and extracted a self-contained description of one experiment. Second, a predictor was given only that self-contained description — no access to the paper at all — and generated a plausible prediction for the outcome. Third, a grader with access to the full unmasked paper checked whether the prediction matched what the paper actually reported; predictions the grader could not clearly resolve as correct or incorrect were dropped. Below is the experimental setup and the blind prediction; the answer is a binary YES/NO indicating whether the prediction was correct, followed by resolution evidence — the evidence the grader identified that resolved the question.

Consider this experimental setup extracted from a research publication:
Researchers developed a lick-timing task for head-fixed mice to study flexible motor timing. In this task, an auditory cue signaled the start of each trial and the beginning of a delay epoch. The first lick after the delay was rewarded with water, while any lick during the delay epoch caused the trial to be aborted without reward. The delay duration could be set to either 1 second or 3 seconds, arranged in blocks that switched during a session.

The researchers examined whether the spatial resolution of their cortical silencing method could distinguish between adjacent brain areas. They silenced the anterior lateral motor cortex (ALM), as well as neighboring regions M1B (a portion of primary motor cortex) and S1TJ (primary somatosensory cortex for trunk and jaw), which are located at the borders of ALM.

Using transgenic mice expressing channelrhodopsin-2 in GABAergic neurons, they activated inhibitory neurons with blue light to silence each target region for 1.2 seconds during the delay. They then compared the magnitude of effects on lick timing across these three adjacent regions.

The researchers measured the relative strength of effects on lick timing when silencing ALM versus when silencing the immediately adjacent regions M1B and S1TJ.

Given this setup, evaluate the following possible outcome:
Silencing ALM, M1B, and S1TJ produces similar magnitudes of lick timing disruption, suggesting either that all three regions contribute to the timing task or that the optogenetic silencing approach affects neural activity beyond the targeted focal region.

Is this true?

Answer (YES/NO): NO